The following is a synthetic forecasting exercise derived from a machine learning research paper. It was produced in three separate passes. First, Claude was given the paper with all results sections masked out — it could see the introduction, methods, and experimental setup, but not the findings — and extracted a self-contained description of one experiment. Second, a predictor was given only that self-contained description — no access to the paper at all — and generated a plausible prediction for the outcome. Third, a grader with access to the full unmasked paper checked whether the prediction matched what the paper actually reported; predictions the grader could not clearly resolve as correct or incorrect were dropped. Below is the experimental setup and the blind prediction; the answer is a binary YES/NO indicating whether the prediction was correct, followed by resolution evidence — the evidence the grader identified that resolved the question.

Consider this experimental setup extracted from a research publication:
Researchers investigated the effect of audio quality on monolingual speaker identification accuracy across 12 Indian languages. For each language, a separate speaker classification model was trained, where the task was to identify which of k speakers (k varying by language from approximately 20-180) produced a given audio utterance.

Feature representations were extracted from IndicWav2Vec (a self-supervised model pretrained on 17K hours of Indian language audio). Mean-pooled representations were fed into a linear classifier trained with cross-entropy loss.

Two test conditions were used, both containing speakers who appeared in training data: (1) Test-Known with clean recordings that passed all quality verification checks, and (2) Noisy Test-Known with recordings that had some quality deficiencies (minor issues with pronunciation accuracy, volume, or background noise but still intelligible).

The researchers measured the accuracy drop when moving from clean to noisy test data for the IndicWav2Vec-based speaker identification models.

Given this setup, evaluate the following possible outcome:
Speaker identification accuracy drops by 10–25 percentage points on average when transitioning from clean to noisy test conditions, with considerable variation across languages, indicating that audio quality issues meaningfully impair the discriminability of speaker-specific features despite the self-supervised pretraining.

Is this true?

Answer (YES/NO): NO